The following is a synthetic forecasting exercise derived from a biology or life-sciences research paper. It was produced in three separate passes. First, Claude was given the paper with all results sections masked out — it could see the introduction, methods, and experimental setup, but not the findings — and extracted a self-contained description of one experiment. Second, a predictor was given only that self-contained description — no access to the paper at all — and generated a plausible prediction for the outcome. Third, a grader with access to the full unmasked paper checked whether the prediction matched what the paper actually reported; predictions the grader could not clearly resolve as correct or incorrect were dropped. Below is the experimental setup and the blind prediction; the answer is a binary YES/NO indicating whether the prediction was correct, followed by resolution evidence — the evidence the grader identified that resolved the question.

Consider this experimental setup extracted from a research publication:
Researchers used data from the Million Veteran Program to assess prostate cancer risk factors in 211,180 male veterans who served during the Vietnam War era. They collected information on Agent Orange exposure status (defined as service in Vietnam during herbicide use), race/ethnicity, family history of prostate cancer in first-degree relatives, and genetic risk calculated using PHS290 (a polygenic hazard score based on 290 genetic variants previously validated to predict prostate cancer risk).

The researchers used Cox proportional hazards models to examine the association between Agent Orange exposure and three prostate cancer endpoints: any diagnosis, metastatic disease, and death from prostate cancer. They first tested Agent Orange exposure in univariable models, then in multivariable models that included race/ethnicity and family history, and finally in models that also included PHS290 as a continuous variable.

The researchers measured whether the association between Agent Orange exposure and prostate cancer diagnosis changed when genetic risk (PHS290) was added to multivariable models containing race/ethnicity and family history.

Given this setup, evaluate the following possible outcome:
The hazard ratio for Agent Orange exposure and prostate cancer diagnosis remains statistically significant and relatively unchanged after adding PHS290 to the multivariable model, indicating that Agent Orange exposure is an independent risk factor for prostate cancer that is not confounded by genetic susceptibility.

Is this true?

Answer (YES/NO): YES